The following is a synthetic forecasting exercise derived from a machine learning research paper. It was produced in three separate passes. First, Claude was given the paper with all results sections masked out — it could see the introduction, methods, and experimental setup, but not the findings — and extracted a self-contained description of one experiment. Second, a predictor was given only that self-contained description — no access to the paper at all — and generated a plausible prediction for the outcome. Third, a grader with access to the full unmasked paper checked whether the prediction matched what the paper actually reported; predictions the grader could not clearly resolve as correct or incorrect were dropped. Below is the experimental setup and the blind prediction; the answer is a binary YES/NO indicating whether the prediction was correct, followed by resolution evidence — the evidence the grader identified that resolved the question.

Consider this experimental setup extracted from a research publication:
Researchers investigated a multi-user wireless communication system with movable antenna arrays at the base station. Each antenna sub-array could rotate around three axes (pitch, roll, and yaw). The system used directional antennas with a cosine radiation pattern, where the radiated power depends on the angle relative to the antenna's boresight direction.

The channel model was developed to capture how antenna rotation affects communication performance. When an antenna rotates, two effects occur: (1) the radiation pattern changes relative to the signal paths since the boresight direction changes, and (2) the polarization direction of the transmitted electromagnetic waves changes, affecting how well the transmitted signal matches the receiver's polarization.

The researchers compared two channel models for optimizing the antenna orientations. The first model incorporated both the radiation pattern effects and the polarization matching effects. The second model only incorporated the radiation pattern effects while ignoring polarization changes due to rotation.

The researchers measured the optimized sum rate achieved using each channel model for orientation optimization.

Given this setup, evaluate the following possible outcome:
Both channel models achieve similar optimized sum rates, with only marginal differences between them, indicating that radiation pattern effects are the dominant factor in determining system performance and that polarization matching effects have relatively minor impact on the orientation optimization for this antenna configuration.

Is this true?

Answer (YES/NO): NO